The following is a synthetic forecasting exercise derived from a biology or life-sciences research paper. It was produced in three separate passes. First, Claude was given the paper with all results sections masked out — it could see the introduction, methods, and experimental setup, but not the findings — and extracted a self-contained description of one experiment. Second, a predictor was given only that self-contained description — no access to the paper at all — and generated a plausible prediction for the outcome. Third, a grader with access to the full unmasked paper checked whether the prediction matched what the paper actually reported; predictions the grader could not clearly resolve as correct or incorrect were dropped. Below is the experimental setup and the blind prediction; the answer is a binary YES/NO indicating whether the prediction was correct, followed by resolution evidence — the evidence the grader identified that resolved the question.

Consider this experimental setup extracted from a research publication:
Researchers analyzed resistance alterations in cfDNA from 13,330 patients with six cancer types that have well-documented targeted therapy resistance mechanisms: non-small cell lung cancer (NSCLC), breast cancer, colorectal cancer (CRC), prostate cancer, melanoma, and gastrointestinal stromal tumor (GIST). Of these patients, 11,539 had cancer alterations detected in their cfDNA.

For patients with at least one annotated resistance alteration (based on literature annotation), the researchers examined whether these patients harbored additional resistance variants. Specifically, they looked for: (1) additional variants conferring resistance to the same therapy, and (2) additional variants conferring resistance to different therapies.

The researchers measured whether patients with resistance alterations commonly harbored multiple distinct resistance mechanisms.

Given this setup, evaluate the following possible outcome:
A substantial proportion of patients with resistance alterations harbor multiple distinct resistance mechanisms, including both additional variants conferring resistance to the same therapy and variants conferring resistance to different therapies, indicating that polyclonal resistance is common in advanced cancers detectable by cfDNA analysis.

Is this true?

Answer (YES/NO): YES